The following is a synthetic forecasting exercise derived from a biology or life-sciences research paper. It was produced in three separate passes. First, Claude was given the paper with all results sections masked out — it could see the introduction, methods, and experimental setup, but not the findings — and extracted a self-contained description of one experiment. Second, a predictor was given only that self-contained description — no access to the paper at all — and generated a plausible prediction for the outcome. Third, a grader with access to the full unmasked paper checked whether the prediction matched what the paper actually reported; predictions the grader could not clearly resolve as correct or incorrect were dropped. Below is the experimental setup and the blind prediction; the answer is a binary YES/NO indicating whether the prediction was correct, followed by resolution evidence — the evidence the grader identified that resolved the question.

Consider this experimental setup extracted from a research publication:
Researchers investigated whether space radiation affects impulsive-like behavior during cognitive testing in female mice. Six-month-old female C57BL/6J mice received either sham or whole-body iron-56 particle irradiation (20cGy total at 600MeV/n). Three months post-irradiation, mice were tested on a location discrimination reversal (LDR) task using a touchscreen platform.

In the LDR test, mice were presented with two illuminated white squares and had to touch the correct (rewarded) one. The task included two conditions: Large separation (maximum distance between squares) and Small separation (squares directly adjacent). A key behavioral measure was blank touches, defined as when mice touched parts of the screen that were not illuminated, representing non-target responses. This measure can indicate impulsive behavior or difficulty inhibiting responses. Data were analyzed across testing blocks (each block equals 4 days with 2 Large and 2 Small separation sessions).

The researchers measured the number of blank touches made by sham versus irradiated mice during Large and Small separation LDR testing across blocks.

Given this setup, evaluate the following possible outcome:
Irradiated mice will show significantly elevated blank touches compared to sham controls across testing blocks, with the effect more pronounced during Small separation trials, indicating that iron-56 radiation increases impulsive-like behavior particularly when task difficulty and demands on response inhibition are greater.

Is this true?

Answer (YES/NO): NO